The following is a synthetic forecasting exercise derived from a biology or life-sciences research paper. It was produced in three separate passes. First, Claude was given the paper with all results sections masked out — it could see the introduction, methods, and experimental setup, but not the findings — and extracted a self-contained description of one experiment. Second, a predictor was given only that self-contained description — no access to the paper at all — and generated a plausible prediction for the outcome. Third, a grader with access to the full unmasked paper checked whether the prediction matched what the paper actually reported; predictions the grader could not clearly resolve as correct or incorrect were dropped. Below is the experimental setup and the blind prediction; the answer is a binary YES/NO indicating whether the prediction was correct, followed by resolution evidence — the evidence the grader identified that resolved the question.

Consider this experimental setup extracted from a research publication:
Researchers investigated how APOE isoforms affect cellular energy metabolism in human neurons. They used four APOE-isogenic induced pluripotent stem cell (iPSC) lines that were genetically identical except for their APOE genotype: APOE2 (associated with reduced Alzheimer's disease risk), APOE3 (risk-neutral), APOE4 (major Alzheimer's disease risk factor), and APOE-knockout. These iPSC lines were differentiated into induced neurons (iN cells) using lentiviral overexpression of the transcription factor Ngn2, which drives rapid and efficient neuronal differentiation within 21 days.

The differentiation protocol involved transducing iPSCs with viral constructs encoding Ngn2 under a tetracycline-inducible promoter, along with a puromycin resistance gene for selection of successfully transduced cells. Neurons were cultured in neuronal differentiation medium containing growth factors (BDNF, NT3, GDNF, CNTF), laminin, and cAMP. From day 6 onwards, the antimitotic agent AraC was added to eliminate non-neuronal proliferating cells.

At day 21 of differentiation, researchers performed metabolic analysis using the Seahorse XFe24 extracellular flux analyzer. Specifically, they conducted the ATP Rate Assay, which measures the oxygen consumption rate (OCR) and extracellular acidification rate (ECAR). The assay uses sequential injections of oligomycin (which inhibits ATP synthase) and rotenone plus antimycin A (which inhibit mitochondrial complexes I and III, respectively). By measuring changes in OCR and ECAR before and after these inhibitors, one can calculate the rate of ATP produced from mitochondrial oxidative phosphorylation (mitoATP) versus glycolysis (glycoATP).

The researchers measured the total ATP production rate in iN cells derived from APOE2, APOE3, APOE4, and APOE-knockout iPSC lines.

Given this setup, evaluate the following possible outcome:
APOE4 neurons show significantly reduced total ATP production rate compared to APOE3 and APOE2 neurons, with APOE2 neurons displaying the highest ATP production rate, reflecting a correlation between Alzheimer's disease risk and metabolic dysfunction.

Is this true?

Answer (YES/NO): NO